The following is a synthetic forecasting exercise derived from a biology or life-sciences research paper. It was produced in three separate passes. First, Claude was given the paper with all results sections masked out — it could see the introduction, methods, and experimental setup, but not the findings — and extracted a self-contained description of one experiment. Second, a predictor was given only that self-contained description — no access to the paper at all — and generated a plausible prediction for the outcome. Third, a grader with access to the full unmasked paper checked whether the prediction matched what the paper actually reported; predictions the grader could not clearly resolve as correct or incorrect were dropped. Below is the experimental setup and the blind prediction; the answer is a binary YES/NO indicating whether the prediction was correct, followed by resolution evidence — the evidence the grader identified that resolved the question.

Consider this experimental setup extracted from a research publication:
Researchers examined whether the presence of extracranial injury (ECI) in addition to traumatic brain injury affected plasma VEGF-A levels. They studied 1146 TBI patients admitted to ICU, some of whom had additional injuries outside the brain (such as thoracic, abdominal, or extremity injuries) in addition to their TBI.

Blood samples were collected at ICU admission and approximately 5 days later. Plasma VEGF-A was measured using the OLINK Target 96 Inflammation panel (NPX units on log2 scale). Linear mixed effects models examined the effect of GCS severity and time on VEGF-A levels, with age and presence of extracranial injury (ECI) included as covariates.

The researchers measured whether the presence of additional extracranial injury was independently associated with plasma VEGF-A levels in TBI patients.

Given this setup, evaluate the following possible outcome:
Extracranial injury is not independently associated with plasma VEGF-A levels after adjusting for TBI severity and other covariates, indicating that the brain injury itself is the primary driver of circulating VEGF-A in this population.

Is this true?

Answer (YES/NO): NO